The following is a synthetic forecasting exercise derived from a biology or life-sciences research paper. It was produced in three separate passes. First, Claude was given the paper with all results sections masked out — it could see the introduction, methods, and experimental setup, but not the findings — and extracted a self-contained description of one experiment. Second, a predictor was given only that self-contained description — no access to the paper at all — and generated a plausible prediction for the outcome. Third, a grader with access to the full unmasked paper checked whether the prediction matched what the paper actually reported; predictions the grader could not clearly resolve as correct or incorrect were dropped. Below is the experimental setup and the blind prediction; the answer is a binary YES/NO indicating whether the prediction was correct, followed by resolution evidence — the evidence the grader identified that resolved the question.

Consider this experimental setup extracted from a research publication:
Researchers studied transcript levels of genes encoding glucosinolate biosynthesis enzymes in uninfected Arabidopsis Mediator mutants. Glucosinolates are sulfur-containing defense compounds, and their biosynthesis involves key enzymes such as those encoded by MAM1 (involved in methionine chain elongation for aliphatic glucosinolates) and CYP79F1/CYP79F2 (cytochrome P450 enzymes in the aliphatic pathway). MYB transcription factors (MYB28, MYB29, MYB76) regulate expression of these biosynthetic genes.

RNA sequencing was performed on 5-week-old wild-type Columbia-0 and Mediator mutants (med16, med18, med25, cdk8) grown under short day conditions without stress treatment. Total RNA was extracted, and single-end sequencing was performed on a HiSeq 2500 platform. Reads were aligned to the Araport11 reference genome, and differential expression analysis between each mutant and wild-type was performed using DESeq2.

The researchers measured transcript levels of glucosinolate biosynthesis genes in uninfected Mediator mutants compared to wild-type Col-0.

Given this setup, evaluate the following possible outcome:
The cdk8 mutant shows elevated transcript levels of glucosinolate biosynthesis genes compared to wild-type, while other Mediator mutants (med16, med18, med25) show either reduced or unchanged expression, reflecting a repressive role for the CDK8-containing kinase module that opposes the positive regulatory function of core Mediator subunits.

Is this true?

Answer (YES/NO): NO